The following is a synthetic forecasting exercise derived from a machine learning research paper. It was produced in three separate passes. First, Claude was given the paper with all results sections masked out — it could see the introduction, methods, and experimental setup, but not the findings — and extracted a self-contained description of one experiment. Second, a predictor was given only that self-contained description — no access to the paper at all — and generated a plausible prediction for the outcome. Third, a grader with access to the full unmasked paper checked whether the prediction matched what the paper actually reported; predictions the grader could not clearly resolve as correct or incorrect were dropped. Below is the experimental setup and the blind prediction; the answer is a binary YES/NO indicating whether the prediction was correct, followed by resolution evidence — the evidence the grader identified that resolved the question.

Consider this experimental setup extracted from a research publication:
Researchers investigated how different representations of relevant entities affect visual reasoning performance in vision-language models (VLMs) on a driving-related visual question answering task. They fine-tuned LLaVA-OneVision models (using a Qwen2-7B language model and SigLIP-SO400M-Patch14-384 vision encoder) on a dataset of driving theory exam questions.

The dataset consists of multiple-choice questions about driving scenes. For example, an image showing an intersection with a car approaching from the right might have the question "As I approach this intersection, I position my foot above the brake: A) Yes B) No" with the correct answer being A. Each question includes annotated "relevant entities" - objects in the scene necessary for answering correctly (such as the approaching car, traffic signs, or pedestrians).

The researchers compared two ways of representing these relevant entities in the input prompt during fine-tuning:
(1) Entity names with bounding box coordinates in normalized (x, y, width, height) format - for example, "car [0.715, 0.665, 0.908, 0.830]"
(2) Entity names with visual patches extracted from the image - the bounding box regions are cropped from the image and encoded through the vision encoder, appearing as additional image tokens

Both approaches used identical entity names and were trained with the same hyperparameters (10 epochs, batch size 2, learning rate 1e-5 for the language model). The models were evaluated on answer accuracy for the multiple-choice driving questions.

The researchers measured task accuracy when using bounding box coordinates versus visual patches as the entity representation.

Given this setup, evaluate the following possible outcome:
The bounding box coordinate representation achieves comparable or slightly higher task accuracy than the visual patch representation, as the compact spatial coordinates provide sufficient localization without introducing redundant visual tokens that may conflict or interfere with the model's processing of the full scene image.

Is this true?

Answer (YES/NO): NO